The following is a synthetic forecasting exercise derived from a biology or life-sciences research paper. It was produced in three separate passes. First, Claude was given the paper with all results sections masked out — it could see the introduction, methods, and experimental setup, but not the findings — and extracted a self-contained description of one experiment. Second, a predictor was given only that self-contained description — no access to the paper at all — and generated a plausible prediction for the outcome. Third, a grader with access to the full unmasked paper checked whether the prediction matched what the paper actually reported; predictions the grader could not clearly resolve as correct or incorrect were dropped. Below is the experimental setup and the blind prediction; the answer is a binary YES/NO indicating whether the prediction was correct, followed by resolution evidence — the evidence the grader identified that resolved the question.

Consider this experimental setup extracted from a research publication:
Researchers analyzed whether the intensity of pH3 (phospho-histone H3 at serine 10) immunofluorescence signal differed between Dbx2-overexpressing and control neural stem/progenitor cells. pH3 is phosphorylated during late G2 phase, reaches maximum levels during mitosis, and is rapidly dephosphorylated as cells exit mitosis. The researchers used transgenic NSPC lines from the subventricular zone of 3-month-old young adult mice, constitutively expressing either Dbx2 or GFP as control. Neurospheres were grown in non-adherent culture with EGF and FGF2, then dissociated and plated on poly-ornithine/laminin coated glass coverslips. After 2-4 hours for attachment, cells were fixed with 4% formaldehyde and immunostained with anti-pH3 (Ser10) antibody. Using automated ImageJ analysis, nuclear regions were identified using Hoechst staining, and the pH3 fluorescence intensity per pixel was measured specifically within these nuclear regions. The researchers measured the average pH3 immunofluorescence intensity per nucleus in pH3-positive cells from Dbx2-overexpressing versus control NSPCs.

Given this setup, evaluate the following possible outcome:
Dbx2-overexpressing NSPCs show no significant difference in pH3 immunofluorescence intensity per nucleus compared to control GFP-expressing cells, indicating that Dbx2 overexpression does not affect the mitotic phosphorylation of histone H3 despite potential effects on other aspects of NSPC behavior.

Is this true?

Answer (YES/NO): NO